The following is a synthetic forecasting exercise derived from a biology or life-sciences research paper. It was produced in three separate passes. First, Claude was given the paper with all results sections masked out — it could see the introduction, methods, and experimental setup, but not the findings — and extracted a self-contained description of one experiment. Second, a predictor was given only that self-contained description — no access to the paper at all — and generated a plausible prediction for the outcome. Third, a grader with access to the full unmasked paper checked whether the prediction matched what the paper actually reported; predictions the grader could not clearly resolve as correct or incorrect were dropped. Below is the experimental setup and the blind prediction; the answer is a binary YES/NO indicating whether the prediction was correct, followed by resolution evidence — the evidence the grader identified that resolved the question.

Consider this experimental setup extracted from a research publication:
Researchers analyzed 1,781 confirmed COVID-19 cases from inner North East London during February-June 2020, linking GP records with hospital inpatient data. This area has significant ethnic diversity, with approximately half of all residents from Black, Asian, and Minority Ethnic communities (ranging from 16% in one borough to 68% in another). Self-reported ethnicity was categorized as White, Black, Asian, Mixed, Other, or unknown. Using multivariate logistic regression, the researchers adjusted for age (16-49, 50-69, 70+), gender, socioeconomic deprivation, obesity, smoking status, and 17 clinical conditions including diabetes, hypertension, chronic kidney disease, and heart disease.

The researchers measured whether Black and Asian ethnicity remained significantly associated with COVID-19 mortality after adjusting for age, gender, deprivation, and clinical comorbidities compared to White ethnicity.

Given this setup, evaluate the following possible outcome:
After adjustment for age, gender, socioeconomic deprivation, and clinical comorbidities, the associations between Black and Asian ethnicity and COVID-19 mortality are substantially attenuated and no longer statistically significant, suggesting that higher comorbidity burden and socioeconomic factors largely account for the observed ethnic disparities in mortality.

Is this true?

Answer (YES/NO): NO